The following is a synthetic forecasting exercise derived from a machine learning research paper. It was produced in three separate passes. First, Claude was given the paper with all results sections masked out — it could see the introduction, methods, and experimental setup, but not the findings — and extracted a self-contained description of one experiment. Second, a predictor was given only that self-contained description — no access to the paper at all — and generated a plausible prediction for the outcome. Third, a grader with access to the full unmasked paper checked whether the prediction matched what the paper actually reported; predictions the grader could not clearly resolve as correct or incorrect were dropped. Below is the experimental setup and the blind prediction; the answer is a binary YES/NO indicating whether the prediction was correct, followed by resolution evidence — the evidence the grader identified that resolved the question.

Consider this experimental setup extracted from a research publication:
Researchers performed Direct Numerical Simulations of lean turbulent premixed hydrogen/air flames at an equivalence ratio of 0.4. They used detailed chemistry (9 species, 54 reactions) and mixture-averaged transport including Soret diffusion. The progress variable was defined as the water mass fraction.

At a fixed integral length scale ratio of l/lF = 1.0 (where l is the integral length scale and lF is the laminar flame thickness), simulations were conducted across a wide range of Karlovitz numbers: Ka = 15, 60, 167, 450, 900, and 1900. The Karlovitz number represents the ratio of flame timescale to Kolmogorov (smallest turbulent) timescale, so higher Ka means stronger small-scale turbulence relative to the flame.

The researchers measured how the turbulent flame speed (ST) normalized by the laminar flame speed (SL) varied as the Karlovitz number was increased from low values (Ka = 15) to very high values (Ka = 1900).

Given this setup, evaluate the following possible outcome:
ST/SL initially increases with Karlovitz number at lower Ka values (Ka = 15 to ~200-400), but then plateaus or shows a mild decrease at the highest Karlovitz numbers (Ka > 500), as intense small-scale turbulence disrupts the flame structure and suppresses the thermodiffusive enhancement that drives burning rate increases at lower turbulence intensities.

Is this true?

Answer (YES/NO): YES